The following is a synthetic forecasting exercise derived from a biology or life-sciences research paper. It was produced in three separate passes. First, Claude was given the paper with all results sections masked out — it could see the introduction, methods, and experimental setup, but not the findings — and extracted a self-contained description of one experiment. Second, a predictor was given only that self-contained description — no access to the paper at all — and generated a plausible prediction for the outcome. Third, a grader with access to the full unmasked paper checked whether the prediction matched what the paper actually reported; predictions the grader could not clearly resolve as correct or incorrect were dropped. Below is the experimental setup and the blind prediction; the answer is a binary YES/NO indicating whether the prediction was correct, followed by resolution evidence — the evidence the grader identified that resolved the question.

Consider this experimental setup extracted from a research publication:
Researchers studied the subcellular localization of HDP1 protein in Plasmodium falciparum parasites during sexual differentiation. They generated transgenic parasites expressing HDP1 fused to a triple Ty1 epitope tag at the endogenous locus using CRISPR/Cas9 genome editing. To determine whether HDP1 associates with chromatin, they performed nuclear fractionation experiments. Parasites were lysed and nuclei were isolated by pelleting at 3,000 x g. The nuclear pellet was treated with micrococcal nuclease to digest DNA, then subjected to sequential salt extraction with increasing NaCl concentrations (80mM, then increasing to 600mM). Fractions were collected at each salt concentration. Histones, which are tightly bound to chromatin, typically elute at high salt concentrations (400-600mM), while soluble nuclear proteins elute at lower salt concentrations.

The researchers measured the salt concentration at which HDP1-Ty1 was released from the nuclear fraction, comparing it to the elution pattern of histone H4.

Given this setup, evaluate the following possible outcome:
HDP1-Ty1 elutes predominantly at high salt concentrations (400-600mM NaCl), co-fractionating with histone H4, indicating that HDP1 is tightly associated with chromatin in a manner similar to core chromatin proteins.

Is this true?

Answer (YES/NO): NO